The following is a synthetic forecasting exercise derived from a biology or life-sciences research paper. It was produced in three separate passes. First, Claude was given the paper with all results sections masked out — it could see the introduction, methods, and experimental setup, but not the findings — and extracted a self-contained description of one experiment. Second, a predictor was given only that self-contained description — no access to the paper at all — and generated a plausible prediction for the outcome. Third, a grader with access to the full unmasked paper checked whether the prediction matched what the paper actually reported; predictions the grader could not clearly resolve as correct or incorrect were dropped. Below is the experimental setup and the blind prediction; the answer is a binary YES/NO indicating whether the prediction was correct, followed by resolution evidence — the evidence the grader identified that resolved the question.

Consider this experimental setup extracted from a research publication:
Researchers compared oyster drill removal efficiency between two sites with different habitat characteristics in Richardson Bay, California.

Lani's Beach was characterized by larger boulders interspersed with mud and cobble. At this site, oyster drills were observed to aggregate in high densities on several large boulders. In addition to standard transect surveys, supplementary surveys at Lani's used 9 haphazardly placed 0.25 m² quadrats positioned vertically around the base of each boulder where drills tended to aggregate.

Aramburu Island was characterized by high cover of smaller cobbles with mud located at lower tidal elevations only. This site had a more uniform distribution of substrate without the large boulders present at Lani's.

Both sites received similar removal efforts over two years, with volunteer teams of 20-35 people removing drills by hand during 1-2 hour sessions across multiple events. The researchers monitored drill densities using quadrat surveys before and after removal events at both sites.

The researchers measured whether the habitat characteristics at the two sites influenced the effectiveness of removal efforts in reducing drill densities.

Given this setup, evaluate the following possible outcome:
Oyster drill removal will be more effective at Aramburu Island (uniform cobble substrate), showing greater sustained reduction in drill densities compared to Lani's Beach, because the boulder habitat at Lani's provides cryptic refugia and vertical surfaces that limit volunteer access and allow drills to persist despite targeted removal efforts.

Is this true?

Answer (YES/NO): NO